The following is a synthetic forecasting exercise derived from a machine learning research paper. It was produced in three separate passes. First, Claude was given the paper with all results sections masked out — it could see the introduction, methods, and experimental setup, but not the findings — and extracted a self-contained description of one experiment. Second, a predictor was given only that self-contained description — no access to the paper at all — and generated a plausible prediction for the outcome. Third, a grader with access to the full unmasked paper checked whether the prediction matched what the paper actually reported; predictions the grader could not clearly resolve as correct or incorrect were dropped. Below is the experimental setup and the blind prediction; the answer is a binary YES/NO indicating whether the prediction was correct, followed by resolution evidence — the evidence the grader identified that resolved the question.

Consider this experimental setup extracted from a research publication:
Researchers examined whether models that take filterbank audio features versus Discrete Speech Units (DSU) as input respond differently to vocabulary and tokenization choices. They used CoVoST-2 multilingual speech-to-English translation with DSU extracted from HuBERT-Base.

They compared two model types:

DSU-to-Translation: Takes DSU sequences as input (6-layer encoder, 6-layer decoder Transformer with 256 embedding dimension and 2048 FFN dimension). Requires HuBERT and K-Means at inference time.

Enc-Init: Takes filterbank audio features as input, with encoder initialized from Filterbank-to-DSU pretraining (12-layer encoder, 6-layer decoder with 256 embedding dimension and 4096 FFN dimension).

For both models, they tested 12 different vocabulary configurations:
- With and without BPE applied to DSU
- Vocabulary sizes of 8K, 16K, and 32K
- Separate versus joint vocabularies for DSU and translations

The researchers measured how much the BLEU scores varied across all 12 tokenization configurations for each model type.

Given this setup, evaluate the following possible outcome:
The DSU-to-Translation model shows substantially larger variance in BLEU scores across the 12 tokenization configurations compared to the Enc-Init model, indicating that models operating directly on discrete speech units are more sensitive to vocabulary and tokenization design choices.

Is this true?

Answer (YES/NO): YES